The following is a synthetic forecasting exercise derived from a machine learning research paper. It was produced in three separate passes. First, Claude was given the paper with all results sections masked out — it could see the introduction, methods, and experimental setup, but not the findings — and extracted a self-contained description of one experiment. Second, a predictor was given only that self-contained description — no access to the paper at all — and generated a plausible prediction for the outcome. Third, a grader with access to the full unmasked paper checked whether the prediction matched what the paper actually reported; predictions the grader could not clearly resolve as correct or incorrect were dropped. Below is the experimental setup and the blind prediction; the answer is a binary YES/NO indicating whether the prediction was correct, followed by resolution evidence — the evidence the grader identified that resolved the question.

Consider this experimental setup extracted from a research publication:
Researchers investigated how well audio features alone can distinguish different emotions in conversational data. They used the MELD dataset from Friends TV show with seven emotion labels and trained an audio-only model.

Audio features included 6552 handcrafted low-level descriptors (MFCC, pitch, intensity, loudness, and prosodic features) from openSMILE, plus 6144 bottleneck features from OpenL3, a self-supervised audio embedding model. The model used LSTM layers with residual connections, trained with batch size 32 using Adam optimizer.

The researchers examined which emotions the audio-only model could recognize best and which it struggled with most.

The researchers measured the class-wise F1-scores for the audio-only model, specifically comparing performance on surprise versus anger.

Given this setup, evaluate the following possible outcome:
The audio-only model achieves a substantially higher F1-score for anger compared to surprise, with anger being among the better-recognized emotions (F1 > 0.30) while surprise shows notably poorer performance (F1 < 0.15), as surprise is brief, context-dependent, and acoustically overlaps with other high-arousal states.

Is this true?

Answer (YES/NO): NO